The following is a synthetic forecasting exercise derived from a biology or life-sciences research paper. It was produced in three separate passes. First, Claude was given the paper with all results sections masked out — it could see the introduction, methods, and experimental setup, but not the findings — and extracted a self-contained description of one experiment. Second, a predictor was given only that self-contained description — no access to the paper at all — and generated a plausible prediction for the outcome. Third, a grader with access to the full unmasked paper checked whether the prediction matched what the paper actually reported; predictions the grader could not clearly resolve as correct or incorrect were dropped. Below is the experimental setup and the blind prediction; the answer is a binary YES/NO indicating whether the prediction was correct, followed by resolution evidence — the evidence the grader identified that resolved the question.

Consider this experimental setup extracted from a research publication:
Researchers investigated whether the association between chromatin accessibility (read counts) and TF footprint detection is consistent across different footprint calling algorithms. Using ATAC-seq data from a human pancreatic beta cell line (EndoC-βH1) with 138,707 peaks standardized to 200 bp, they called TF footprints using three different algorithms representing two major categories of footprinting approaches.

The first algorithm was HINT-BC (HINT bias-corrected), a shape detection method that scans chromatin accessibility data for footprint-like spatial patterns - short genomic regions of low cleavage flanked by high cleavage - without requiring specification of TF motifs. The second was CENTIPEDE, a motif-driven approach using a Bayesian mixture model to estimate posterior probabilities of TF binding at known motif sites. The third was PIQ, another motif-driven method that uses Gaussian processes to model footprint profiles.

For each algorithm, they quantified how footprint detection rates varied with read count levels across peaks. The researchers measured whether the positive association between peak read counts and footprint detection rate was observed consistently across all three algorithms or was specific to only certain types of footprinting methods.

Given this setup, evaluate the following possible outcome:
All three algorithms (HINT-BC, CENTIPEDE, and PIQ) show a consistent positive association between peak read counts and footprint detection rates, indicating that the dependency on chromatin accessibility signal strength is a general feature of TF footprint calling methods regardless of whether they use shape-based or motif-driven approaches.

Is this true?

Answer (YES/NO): YES